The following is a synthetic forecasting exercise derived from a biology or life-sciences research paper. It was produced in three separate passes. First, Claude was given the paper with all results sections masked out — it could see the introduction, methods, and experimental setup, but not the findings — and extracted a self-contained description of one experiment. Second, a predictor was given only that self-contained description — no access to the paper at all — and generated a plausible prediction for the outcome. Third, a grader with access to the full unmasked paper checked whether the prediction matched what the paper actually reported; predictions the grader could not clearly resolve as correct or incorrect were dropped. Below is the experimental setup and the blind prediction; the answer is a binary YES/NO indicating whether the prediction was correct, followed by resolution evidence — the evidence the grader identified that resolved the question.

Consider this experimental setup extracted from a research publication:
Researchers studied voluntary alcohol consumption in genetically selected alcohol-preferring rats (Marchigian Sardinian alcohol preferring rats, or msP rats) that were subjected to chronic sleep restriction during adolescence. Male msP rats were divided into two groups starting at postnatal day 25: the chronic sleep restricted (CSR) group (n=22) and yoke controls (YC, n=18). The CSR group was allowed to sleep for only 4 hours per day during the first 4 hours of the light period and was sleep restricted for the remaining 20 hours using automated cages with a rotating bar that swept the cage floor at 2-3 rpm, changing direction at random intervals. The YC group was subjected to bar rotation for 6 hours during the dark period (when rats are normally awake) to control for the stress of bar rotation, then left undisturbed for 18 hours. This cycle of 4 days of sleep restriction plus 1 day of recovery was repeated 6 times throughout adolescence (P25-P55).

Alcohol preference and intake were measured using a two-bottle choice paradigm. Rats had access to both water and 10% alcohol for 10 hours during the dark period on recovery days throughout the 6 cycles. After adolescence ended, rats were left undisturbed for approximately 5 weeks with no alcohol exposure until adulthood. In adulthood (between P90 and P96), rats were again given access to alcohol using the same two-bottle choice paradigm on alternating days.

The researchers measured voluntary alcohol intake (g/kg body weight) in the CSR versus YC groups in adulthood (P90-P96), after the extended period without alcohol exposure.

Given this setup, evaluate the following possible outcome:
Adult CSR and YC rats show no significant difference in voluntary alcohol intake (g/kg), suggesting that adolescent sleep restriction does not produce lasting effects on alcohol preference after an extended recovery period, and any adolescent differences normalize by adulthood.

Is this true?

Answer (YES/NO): NO